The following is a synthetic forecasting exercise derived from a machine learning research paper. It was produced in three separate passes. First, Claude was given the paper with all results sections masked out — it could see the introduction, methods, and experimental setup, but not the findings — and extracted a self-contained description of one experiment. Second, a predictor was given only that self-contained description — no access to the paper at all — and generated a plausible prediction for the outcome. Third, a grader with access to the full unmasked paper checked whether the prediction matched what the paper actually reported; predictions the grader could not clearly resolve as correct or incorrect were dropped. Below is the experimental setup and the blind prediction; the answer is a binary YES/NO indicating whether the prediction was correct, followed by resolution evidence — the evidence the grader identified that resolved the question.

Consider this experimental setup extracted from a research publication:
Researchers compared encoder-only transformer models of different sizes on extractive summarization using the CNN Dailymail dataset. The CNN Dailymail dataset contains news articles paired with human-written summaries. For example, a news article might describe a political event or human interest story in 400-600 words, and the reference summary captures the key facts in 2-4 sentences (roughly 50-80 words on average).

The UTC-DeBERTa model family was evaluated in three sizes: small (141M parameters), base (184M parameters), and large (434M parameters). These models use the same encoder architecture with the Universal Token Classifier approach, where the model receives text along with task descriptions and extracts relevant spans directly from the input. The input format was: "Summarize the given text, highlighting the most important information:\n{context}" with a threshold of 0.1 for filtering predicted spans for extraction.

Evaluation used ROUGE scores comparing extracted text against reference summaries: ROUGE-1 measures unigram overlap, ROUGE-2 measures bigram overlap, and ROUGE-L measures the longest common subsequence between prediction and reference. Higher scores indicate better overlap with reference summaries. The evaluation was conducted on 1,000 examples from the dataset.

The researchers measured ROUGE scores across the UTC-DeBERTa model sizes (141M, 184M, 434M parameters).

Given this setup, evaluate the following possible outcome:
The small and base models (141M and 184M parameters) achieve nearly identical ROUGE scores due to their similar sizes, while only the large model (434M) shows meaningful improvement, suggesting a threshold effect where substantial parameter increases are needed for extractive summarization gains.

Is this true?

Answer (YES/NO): NO